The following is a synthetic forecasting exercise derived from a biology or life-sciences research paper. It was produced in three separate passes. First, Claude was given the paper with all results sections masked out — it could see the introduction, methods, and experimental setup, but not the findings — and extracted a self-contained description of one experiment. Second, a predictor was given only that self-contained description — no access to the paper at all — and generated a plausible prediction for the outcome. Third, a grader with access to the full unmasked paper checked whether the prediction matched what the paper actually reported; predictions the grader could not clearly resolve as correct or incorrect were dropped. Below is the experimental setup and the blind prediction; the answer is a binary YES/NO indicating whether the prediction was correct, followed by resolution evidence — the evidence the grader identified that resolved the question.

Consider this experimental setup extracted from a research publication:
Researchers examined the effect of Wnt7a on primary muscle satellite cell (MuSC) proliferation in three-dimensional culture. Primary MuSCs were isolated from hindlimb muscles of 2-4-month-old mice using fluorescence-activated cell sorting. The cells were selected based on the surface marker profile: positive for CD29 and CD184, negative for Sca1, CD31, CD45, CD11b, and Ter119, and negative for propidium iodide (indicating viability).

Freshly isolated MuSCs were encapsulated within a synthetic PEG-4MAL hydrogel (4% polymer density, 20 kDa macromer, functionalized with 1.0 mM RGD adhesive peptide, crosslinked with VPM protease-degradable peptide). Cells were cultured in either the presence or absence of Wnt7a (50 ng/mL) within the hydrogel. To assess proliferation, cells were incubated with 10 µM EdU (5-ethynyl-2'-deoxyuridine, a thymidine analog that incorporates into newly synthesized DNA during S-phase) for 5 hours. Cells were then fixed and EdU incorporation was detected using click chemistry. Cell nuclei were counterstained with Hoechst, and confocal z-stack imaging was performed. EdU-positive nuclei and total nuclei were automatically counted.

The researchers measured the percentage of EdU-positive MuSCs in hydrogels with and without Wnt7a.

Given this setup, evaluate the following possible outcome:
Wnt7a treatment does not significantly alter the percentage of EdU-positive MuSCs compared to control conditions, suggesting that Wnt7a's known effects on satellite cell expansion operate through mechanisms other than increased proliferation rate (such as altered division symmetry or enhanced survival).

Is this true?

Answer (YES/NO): YES